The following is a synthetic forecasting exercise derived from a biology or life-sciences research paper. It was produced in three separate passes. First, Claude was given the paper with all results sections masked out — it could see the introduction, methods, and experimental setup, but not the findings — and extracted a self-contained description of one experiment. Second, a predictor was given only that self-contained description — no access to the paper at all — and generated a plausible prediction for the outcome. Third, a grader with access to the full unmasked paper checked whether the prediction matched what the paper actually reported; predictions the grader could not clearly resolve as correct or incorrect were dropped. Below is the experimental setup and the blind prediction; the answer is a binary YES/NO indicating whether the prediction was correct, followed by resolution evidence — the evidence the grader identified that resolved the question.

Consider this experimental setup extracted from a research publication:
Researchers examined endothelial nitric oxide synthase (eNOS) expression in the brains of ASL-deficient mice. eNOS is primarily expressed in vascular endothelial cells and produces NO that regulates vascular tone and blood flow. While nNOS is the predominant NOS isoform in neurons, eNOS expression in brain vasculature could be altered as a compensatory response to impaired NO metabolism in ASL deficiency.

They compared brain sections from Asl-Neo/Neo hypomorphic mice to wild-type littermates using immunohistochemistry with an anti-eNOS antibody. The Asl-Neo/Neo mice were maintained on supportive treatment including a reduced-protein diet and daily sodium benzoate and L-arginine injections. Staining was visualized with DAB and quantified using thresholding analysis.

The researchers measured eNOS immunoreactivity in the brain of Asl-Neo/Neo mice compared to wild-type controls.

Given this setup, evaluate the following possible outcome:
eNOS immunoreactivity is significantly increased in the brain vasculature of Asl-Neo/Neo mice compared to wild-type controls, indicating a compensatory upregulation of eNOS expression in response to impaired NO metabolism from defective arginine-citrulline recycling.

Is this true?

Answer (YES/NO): YES